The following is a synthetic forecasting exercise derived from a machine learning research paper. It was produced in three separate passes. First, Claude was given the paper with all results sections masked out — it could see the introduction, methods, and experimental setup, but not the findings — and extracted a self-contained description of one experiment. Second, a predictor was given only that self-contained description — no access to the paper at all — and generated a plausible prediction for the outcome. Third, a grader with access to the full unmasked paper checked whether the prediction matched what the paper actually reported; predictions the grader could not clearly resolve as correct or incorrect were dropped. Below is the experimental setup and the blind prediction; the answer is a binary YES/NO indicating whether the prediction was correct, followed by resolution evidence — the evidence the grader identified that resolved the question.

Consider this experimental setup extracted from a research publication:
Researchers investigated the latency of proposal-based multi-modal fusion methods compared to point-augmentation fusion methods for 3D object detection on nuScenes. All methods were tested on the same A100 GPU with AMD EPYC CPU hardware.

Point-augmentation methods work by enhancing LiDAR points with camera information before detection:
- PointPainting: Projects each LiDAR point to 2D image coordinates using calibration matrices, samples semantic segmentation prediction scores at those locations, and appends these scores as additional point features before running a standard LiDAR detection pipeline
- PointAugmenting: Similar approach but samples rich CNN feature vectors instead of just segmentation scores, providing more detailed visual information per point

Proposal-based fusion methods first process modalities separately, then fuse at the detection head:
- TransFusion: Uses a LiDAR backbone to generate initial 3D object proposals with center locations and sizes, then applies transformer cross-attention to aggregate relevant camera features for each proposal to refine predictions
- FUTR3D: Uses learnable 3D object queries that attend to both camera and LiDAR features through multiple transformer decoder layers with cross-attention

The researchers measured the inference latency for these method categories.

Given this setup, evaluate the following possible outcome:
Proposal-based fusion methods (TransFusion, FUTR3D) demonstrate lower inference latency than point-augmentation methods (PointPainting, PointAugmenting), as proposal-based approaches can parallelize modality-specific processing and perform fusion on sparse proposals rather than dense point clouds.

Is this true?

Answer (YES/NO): NO